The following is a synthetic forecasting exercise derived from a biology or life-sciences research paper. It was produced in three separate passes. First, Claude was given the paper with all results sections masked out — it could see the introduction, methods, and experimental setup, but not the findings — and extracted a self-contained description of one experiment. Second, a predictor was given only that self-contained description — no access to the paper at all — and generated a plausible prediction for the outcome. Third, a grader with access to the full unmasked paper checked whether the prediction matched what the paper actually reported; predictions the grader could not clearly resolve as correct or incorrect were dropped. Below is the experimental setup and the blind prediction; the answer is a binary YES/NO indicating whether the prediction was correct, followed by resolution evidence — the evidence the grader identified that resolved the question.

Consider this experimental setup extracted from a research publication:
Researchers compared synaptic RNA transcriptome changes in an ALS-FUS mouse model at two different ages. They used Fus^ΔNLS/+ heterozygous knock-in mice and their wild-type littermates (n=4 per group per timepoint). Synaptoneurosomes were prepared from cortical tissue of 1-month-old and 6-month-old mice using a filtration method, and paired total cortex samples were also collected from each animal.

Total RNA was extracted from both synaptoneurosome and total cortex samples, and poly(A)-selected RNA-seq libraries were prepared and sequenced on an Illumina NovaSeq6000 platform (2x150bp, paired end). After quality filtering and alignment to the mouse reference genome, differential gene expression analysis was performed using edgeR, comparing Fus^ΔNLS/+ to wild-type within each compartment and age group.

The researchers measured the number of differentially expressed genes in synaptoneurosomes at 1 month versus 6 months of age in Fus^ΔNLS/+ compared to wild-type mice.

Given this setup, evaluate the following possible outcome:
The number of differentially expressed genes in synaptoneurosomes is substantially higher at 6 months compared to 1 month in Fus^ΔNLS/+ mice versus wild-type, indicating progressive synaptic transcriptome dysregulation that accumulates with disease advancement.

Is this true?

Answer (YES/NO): YES